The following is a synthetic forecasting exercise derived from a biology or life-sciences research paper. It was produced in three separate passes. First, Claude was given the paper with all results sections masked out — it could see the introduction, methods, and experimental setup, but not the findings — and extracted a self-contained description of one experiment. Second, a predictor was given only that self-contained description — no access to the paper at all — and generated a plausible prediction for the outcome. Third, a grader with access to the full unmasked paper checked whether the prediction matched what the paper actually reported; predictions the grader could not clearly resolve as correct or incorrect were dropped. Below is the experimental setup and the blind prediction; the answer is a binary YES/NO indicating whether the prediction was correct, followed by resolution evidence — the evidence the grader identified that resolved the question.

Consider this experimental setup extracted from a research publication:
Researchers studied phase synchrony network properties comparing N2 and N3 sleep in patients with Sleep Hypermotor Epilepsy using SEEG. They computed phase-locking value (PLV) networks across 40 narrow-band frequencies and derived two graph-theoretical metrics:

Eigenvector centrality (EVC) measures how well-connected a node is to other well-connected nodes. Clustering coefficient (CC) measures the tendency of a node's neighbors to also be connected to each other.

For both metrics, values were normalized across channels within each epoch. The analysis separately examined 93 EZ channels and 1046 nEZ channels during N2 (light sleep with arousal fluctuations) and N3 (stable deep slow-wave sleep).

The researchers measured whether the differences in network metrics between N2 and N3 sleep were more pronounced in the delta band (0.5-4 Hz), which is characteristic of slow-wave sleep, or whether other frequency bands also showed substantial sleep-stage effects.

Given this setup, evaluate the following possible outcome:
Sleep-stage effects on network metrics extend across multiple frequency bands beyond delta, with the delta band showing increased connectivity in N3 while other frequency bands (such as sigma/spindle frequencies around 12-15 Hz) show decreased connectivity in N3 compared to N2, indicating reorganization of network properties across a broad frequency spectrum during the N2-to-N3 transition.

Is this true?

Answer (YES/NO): NO